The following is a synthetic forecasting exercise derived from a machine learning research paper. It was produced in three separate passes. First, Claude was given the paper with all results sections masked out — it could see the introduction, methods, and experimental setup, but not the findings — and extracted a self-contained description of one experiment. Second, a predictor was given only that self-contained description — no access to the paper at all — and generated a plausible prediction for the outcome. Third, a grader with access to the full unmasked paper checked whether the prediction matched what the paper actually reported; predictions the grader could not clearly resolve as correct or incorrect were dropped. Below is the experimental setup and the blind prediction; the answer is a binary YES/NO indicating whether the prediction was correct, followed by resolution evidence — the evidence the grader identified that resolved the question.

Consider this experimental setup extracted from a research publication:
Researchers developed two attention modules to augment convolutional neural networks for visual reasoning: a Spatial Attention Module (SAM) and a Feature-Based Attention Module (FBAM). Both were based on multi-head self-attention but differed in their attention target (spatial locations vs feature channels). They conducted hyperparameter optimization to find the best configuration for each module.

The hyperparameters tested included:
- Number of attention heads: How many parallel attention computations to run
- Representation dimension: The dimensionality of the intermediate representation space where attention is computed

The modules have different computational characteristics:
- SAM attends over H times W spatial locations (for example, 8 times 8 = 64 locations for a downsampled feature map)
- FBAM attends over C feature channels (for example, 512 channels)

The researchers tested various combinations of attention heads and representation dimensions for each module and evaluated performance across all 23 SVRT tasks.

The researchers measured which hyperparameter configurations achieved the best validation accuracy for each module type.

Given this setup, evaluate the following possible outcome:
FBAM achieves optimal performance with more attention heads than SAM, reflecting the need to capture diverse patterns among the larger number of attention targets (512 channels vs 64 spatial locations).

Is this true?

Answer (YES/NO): NO